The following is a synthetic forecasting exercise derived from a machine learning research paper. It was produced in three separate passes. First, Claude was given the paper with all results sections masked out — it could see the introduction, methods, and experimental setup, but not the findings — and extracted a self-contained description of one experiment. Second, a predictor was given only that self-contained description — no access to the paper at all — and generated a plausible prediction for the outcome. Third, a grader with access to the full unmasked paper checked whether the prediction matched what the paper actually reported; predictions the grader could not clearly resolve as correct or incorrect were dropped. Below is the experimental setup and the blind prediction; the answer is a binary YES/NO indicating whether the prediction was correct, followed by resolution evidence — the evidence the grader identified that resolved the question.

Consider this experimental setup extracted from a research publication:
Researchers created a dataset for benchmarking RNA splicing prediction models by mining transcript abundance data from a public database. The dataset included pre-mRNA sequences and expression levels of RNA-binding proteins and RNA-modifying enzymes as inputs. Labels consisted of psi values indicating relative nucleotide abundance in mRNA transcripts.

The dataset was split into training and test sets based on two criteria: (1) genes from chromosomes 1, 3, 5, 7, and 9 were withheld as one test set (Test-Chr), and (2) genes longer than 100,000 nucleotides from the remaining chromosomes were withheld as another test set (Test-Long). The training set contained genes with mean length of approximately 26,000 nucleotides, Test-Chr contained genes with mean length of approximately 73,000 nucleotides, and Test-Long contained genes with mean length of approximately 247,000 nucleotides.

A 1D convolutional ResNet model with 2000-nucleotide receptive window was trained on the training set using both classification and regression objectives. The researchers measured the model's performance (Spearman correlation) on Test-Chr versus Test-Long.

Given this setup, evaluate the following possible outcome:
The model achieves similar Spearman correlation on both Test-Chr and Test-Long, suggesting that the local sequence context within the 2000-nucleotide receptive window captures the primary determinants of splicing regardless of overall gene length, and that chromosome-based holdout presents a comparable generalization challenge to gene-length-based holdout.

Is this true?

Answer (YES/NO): YES